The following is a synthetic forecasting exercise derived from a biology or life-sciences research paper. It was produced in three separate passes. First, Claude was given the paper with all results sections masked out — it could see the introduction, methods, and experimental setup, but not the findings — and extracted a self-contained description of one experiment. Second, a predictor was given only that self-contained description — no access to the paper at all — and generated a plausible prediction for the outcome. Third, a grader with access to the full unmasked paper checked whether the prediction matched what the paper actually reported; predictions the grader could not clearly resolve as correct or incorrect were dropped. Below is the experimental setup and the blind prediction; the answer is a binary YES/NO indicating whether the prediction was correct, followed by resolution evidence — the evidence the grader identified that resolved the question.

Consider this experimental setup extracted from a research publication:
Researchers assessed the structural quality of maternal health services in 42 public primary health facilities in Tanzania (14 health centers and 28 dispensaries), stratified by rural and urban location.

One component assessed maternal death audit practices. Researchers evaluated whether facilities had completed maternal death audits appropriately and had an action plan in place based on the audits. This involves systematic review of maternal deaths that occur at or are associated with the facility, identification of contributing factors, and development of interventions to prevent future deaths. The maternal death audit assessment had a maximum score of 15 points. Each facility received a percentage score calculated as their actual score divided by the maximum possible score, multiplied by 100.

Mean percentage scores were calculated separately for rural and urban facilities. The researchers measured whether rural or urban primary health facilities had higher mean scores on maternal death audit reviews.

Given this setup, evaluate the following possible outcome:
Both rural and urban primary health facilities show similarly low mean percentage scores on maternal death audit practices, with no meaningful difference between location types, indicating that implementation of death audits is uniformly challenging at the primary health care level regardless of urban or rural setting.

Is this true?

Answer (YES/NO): YES